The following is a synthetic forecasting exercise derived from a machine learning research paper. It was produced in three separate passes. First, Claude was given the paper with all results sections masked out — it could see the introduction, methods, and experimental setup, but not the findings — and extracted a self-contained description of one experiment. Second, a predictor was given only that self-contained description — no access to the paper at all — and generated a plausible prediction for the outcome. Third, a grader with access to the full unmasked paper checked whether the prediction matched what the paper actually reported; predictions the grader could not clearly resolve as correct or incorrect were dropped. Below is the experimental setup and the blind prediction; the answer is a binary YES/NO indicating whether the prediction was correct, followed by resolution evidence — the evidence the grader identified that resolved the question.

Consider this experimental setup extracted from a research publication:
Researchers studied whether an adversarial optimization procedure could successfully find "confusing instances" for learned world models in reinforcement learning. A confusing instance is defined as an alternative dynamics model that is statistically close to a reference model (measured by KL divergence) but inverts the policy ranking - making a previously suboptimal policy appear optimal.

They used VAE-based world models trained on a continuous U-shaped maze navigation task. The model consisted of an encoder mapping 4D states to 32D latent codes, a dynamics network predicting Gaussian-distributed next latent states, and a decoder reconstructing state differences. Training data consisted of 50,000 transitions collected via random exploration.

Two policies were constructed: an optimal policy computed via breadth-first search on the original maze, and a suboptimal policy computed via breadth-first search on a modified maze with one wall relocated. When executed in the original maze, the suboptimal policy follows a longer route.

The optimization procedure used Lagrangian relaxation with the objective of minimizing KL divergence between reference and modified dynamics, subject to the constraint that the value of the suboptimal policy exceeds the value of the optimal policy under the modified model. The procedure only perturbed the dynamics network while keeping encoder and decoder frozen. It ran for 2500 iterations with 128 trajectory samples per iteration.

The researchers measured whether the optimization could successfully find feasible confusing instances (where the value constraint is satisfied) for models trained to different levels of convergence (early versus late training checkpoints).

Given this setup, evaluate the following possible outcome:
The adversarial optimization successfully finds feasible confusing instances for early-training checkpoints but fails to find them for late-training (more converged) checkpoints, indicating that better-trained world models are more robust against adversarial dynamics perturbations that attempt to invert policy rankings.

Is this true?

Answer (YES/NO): NO